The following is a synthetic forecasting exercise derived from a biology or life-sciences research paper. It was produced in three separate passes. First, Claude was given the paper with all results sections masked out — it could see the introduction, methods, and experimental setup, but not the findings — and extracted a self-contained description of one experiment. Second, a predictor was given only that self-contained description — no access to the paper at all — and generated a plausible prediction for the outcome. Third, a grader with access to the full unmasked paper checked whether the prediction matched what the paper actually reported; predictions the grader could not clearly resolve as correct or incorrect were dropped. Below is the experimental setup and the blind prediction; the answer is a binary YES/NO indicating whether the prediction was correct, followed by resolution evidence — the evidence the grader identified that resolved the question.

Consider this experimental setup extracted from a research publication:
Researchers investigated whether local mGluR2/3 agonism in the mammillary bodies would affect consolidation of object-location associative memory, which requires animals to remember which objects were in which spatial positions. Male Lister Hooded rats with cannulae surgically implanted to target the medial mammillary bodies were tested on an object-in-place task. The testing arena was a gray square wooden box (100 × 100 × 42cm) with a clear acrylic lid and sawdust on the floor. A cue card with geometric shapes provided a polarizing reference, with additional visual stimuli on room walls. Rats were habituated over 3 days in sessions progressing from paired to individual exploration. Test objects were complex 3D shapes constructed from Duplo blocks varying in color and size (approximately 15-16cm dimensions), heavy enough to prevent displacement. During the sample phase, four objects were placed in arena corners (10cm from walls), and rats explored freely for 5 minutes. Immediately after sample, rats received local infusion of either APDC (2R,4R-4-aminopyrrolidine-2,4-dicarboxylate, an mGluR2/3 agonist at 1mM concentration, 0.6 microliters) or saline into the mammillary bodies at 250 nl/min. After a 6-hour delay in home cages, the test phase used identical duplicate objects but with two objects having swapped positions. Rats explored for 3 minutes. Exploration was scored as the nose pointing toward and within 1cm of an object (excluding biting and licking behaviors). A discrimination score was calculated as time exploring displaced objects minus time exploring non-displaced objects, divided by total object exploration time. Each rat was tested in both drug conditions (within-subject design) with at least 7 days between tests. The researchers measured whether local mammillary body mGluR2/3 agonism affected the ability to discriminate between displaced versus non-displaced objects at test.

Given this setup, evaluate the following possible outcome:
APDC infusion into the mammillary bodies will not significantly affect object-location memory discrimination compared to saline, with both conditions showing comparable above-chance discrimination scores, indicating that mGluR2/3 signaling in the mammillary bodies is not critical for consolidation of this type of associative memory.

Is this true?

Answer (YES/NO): NO